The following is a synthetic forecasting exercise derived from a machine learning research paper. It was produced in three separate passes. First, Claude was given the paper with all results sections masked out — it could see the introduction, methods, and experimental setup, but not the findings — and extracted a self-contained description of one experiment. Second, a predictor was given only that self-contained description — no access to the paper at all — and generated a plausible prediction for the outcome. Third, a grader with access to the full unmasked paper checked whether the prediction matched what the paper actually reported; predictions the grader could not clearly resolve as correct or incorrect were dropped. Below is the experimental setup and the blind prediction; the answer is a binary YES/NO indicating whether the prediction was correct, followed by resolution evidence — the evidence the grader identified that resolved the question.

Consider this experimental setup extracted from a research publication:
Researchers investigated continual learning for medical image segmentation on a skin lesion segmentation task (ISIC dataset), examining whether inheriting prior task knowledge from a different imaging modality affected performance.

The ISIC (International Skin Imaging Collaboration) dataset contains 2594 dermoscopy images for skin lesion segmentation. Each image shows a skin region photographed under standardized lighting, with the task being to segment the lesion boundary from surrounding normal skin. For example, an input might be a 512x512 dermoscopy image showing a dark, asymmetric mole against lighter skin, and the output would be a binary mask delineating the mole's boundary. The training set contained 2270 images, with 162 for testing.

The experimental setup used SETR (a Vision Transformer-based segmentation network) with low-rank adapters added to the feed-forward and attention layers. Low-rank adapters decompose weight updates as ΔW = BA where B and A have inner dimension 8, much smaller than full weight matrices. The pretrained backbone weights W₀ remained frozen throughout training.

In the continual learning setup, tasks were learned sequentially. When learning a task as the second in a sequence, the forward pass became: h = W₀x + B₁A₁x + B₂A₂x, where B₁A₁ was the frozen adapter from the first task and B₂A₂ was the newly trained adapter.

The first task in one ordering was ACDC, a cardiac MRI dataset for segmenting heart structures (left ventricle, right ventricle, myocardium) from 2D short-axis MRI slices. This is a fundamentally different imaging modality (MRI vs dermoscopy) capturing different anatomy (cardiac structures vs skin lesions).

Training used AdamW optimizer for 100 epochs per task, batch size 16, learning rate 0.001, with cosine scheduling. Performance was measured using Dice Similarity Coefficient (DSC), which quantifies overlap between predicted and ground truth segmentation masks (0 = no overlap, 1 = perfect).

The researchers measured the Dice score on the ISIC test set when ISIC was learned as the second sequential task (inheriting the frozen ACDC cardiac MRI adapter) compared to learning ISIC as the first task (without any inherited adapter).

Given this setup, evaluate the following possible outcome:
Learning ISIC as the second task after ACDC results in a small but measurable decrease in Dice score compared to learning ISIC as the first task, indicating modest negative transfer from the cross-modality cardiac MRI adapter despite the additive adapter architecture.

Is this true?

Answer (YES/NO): NO